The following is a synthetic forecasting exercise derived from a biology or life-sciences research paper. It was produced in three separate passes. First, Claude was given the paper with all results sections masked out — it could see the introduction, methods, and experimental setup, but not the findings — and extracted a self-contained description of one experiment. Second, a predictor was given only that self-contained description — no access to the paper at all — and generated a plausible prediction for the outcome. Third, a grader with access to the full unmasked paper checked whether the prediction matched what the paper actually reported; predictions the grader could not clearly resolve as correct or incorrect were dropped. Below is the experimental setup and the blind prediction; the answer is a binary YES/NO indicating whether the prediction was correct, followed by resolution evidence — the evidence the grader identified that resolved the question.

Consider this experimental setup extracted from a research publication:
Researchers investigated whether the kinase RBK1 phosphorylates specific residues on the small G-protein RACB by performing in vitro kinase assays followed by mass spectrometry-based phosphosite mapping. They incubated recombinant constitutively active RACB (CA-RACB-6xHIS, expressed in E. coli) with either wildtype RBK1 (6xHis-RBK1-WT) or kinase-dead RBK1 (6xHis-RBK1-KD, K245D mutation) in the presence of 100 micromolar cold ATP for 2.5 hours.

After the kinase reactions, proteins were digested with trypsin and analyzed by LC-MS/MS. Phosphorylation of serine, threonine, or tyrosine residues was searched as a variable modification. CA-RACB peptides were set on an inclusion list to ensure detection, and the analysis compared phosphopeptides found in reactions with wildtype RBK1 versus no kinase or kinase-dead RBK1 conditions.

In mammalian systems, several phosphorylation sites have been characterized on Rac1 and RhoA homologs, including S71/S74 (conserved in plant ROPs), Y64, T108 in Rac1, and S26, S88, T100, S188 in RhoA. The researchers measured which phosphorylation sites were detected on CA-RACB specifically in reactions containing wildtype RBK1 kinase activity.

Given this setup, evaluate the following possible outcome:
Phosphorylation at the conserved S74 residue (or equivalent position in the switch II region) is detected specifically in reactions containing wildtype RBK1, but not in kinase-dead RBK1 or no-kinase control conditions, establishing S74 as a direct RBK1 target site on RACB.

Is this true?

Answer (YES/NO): NO